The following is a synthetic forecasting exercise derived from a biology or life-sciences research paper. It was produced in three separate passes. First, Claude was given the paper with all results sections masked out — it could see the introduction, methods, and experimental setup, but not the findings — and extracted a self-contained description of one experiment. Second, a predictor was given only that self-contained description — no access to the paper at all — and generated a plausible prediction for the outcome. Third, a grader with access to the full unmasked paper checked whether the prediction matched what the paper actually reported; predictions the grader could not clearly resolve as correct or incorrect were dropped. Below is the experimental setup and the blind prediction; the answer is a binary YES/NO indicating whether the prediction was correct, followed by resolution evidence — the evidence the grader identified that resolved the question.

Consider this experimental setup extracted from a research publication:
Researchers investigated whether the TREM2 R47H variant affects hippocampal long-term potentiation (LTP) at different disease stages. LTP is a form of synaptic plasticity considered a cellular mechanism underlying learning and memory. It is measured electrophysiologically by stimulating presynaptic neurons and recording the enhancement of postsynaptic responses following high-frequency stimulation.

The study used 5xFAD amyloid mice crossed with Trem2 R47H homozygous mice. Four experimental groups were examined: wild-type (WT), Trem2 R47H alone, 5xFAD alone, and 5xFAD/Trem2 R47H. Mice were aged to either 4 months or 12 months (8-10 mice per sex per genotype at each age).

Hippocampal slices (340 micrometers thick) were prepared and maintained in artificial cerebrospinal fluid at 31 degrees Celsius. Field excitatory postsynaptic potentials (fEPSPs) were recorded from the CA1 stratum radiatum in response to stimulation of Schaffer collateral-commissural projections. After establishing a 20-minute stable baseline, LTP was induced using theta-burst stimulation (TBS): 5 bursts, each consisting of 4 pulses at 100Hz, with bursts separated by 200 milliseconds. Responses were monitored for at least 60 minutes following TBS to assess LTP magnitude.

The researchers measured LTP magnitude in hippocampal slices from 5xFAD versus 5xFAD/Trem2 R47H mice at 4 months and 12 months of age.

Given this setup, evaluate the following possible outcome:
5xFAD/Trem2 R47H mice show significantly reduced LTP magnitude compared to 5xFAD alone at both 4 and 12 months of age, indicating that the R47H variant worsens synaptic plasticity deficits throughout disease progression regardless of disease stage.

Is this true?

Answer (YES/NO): NO